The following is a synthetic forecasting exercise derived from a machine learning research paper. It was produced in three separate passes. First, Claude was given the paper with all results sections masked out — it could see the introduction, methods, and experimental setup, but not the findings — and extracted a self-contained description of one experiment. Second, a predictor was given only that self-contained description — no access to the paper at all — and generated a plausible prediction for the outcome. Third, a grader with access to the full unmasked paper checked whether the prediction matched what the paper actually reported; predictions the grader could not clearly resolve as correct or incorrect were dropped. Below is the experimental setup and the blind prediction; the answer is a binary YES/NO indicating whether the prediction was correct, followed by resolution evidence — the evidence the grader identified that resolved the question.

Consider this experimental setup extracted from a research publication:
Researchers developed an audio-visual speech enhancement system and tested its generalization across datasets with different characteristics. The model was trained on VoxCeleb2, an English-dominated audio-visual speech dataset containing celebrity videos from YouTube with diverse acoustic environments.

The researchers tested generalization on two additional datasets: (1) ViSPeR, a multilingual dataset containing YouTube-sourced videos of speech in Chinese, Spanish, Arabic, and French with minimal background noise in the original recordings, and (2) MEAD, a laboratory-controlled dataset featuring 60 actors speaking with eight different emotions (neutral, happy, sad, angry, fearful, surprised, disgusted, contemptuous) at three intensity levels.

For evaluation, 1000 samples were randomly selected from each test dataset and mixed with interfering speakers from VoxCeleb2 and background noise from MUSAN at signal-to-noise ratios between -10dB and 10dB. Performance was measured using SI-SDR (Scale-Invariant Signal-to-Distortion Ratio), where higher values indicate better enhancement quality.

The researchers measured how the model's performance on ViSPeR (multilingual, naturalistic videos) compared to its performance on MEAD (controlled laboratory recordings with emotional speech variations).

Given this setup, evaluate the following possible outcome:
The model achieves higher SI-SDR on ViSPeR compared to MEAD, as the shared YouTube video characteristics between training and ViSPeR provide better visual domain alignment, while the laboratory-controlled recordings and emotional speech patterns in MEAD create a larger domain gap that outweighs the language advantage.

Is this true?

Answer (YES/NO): YES